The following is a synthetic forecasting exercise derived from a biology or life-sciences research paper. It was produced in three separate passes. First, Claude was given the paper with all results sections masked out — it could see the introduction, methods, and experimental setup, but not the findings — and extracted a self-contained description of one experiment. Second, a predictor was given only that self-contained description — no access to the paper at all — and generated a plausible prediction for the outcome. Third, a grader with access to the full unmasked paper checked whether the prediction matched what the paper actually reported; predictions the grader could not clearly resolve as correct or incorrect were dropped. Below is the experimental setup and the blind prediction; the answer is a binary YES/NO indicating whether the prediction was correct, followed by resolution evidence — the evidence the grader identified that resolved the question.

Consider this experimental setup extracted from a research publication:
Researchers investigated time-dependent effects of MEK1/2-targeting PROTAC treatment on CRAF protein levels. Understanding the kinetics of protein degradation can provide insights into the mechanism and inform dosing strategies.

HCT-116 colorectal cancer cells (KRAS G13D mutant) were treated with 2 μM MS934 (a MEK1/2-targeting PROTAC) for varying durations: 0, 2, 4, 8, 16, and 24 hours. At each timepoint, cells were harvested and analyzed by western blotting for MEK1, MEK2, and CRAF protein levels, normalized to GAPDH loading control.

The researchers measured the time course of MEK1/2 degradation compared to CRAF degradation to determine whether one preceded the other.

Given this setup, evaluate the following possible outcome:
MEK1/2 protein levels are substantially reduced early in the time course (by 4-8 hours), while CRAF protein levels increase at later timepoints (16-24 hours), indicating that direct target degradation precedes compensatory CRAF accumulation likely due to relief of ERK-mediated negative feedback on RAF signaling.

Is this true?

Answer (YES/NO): NO